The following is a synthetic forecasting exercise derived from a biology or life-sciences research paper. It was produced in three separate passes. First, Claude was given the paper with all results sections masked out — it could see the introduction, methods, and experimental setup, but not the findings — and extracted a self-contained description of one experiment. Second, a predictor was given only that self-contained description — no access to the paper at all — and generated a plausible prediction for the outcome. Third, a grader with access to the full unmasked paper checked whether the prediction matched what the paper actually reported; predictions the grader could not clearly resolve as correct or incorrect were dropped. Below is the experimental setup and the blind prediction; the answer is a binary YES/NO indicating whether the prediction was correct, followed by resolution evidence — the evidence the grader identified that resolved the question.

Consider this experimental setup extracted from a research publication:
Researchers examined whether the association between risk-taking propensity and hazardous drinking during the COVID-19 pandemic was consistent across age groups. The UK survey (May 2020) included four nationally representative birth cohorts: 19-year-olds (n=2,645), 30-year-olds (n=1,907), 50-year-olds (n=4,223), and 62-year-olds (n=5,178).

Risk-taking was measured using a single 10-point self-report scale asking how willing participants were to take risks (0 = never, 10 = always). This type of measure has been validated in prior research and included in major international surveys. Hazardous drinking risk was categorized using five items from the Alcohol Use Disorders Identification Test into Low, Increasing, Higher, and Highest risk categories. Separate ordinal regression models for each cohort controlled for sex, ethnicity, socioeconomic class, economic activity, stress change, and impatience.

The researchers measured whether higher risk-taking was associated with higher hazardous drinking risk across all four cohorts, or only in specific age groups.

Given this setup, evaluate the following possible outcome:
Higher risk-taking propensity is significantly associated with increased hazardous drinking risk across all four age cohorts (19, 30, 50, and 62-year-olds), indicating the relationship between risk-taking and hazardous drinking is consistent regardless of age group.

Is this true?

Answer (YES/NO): NO